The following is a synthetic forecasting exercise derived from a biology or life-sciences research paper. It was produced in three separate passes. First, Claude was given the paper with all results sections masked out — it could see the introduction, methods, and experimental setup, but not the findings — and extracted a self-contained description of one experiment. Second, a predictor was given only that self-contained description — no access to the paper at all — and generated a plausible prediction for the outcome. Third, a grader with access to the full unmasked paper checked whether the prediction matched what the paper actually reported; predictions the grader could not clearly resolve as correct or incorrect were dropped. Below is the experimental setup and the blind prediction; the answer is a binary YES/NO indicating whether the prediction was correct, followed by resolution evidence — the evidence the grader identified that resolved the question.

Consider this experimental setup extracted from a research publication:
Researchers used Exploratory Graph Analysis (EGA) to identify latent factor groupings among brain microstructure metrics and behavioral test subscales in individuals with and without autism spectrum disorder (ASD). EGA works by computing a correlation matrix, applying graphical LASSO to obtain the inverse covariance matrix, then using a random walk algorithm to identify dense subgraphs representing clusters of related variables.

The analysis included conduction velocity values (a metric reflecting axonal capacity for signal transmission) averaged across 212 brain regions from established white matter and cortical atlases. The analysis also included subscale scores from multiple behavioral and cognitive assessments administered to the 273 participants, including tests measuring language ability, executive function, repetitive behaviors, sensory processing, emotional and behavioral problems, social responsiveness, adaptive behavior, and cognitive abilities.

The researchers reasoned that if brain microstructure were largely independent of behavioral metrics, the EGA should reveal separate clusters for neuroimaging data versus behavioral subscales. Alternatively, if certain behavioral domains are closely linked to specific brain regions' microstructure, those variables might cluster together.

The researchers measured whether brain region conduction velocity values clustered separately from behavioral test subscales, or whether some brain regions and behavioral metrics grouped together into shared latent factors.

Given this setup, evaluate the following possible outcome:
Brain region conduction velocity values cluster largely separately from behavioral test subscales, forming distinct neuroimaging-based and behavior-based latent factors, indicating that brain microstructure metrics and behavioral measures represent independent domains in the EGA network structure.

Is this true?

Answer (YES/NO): YES